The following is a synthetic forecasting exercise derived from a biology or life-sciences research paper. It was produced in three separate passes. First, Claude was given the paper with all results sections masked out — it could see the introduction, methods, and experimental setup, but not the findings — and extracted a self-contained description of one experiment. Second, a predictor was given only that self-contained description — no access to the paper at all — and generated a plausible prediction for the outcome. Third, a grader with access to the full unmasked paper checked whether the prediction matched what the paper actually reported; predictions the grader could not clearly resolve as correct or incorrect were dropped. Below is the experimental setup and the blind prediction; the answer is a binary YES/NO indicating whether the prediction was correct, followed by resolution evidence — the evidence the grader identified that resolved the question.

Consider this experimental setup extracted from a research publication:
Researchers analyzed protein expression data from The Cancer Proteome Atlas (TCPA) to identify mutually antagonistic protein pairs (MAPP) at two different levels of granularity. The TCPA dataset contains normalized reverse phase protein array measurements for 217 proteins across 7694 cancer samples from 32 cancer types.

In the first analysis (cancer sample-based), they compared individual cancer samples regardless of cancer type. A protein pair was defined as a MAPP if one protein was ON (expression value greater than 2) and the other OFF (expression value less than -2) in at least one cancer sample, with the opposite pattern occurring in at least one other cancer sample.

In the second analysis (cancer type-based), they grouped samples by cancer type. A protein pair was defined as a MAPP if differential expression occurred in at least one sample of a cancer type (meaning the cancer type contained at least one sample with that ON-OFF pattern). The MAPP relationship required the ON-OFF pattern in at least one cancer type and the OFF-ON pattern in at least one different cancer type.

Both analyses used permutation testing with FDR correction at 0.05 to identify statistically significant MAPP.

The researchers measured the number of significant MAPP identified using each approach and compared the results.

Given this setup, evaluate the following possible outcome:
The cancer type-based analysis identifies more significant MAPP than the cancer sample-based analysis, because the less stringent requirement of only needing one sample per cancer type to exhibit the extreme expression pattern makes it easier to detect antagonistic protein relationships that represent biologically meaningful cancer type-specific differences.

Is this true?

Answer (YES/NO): NO